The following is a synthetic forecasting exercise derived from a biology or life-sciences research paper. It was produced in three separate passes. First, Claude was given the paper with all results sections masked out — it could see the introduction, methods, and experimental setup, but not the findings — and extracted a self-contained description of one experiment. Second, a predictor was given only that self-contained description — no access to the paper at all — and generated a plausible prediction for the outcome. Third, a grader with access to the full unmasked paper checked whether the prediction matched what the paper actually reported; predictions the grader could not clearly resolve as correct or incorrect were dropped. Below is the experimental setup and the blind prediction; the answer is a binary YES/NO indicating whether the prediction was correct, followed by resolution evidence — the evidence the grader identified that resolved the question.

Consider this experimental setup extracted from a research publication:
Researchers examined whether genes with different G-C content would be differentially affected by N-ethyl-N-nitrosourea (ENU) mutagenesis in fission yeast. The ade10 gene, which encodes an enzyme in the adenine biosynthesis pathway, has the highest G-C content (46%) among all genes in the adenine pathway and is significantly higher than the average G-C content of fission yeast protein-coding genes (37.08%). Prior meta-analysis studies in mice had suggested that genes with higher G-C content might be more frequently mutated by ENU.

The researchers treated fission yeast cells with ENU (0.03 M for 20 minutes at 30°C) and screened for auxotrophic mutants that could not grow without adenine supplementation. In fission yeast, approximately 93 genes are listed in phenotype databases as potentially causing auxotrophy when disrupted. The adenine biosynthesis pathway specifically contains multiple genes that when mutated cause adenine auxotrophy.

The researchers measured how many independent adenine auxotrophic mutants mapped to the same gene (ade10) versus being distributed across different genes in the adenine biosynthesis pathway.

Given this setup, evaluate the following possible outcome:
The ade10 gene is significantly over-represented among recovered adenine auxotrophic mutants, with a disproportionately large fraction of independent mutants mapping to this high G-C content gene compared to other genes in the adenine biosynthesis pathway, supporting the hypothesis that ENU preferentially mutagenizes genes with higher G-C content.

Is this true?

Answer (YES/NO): YES